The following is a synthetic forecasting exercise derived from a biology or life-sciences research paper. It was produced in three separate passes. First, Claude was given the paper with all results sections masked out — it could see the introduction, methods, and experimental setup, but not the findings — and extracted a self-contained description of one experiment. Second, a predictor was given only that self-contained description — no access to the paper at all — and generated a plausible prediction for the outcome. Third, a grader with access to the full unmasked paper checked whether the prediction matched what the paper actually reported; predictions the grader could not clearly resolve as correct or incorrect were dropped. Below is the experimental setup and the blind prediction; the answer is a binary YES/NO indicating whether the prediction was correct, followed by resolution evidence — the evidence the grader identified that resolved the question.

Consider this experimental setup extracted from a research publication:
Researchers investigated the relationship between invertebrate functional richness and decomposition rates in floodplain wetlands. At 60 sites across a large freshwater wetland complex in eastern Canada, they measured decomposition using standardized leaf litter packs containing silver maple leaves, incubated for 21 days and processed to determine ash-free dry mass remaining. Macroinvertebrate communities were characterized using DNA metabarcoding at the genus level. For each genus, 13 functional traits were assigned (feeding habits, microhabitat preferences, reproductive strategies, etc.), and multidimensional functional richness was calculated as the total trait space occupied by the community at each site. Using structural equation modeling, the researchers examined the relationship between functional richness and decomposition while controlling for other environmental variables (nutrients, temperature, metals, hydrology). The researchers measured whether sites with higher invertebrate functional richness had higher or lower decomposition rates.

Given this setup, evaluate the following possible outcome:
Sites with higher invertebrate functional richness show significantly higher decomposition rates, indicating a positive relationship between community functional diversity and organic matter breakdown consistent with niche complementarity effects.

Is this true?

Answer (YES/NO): NO